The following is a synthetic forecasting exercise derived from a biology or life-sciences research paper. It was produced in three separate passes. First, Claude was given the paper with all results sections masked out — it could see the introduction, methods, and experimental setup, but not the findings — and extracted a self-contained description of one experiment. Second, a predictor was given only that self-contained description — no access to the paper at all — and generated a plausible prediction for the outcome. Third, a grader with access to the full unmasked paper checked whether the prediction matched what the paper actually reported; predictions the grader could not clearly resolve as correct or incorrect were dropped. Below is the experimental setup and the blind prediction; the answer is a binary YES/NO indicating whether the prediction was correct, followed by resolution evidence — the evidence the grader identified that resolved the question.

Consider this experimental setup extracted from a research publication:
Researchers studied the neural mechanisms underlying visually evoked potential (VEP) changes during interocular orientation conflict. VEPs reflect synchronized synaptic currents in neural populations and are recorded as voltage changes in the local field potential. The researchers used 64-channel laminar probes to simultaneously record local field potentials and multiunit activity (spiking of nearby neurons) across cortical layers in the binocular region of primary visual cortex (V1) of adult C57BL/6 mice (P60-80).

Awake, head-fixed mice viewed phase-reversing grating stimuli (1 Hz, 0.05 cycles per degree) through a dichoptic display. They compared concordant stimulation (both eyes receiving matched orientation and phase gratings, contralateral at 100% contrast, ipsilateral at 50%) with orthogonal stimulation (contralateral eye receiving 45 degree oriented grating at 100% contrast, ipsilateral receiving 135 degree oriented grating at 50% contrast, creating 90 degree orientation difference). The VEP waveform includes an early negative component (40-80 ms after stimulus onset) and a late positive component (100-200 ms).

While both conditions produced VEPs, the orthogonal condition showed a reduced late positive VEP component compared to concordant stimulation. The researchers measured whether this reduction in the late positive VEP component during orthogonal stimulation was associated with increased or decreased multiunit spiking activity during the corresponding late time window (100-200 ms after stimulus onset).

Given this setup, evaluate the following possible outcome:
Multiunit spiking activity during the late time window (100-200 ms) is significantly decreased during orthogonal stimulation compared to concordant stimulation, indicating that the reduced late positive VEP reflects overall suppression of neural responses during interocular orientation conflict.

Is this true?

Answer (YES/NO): NO